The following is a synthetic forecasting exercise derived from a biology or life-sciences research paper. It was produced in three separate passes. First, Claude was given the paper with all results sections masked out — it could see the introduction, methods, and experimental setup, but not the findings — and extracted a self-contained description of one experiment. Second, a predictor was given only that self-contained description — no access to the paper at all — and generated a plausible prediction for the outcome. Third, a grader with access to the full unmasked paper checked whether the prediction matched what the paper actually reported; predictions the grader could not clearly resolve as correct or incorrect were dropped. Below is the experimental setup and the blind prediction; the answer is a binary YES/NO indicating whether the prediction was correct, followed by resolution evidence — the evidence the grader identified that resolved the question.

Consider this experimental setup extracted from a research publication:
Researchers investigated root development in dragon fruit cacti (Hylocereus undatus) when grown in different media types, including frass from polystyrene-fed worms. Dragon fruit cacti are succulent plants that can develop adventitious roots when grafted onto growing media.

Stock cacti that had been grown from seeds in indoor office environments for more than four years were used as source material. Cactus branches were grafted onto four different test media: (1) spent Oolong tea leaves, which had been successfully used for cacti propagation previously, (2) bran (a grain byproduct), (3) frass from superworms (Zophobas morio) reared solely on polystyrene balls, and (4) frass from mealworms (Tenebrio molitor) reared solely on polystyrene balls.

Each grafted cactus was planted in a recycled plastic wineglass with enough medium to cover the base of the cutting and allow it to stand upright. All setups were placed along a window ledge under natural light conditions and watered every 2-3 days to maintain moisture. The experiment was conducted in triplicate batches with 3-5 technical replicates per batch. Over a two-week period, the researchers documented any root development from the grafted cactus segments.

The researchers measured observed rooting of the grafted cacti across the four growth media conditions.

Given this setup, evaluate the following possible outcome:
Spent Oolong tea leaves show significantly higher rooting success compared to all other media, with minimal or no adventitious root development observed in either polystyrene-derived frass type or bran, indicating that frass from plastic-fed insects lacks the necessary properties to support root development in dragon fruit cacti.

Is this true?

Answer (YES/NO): NO